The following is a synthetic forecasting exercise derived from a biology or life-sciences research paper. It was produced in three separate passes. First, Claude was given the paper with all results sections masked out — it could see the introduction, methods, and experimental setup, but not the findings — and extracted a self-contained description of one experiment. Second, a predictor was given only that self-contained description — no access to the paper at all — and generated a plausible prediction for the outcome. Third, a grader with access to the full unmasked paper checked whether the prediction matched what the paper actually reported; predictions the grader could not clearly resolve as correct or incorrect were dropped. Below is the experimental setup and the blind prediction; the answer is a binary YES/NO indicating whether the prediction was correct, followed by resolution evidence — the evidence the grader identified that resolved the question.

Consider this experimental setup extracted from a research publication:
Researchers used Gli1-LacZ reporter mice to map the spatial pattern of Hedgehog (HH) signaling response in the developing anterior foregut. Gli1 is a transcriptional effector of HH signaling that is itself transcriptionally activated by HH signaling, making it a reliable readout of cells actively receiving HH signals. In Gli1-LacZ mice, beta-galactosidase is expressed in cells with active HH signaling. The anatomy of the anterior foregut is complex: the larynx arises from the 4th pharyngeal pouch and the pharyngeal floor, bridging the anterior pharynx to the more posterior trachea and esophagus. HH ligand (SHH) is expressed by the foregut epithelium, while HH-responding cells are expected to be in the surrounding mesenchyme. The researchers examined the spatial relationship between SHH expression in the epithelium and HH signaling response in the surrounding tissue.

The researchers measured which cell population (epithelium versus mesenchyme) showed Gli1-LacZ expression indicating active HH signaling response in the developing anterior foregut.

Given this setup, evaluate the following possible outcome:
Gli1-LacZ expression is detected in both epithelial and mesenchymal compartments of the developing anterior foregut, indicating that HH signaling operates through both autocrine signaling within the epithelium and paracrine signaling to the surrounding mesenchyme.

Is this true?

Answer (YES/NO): YES